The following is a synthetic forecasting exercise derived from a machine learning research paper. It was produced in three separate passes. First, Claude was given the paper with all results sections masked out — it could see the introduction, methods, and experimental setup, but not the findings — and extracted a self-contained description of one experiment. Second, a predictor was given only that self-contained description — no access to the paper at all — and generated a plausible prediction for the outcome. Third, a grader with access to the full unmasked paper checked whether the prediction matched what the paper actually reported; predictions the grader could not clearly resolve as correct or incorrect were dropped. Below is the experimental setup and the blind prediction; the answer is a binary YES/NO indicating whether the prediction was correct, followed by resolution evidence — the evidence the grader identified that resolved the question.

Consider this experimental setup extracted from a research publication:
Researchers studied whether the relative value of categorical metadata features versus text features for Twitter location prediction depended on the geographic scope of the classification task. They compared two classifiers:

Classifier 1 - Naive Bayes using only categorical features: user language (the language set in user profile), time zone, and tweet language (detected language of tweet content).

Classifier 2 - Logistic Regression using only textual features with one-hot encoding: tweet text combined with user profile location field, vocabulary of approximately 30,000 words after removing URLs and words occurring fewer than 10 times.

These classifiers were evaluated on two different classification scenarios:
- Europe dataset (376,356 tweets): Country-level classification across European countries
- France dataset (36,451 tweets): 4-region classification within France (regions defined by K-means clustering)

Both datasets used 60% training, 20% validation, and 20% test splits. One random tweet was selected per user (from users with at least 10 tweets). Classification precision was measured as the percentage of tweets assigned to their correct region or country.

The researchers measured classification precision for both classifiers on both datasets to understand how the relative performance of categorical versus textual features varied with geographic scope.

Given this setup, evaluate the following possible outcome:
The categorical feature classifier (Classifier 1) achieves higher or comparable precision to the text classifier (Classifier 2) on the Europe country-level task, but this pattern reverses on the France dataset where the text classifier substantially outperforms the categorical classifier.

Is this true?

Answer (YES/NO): NO